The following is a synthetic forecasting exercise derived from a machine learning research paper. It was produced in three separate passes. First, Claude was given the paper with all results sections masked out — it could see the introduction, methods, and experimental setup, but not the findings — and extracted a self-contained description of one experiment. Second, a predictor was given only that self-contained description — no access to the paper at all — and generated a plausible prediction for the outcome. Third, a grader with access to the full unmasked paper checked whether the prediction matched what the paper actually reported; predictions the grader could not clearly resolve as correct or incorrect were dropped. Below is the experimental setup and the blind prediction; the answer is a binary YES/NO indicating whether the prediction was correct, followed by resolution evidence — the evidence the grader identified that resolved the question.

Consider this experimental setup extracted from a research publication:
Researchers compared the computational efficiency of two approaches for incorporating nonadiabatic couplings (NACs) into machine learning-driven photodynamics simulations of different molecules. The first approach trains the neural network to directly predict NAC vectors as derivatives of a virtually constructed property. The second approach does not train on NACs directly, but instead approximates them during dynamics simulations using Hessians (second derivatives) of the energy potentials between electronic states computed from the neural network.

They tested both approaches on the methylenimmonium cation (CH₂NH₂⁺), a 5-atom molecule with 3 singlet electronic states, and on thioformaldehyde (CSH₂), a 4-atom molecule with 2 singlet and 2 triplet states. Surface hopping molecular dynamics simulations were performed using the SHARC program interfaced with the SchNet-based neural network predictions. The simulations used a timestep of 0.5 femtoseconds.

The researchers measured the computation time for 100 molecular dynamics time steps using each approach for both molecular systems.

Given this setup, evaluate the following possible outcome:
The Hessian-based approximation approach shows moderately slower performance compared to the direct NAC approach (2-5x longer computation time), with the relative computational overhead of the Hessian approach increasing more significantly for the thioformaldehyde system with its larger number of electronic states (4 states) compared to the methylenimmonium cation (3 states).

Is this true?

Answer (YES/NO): NO